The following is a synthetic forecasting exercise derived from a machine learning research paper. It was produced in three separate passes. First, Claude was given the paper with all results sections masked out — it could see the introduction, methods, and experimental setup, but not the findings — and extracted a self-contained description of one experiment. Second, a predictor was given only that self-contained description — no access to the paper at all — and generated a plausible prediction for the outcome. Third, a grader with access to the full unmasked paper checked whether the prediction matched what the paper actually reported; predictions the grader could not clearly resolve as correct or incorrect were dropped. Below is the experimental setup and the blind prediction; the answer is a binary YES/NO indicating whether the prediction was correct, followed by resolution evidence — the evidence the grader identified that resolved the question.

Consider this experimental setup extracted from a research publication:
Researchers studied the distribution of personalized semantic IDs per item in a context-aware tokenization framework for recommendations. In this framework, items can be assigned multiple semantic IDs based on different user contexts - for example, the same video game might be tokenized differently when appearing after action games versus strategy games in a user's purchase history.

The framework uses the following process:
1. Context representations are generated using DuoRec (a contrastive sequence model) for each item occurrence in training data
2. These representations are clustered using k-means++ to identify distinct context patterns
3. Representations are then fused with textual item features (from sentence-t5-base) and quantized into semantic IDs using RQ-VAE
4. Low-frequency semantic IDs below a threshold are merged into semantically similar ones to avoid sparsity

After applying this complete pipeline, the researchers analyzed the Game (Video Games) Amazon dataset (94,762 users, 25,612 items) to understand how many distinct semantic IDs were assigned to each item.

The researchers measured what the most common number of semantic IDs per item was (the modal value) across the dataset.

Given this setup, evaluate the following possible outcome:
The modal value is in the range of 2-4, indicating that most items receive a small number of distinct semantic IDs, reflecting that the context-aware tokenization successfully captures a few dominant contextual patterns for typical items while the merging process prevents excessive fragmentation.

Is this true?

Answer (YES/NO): YES